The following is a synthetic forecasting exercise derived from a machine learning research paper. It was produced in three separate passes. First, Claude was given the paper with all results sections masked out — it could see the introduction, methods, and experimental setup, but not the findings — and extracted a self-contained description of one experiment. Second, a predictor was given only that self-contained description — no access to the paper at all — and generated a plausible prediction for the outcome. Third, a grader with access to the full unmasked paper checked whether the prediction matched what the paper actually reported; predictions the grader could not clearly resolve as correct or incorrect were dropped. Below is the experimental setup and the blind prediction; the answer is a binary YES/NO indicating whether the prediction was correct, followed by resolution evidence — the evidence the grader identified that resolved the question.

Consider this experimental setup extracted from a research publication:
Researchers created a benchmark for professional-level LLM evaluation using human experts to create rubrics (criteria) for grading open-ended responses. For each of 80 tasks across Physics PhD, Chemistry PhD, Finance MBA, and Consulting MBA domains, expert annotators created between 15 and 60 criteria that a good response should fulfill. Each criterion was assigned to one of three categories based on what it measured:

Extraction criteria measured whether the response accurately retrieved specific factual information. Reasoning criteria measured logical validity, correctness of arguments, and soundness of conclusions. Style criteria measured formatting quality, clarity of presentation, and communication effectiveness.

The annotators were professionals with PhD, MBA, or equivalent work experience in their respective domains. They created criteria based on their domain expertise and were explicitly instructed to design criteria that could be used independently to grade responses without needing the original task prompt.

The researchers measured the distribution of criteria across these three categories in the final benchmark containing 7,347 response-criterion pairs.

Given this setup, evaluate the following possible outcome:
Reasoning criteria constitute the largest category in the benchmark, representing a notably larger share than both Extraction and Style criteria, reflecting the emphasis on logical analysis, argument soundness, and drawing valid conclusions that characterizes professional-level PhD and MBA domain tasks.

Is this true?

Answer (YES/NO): YES